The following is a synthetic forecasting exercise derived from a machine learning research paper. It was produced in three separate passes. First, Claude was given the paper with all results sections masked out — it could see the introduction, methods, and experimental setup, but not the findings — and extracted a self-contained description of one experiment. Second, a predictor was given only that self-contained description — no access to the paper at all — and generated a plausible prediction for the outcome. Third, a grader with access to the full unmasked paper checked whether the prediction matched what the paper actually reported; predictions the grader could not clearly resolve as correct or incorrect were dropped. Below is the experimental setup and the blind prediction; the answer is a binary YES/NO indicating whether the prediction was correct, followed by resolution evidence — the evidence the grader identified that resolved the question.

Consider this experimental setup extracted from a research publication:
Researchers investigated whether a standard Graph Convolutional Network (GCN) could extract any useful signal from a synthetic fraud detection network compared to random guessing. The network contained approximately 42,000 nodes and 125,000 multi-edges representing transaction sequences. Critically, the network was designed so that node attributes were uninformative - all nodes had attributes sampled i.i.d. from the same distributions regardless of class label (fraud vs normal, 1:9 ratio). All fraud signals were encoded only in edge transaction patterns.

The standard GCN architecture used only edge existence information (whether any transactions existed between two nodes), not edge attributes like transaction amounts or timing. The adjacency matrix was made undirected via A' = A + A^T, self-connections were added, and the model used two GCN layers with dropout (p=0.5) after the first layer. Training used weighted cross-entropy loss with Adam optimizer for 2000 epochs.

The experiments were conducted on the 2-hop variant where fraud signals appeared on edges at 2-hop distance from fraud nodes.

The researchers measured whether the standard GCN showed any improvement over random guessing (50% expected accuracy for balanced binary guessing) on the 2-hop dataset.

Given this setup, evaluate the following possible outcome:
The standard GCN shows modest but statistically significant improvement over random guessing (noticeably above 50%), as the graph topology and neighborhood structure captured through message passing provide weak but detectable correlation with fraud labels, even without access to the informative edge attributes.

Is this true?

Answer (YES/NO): YES